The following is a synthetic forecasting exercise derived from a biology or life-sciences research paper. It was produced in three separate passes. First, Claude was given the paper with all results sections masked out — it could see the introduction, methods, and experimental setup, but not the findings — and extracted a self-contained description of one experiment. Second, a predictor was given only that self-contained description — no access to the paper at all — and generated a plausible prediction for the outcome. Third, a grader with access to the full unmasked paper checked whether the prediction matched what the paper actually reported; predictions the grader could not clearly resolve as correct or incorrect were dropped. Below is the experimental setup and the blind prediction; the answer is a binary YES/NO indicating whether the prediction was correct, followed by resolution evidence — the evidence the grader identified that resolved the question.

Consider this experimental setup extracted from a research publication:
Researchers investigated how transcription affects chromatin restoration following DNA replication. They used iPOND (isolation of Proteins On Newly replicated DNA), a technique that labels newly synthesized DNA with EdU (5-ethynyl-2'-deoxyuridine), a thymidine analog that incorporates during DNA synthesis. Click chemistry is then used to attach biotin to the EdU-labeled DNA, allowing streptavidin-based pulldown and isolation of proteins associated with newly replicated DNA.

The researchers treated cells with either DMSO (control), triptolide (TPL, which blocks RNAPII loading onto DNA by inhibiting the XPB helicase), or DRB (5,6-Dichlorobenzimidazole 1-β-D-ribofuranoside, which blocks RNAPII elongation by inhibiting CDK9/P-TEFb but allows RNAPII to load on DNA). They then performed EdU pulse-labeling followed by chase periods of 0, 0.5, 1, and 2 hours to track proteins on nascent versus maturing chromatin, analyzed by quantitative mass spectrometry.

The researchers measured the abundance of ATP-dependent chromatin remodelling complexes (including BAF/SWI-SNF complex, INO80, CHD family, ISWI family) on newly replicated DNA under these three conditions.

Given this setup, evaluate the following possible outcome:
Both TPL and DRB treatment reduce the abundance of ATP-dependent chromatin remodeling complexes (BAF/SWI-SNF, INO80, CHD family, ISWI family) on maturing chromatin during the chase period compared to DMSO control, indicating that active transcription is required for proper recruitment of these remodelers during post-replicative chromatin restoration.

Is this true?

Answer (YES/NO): NO